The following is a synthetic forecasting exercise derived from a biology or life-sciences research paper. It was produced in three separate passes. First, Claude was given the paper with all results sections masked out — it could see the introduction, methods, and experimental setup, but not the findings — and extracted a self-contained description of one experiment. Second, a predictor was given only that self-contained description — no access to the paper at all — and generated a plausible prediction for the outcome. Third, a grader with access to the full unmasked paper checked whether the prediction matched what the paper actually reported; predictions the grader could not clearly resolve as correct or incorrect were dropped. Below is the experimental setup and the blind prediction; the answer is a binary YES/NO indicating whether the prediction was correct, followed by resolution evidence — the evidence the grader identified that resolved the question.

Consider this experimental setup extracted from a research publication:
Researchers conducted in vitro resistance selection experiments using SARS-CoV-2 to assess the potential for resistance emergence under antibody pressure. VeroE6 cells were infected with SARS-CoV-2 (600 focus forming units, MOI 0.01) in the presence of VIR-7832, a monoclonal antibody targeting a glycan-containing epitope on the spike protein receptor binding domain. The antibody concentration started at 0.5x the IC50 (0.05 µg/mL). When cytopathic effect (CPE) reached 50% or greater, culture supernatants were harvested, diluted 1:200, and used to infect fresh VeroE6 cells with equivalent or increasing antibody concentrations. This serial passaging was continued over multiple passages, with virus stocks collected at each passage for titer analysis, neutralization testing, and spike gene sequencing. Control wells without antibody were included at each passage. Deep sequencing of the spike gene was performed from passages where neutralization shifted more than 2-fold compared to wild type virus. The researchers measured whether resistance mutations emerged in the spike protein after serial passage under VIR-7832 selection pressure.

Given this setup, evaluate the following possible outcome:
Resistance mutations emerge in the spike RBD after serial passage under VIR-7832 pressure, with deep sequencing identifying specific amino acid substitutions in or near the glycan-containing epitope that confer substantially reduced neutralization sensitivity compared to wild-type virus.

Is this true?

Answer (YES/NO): YES